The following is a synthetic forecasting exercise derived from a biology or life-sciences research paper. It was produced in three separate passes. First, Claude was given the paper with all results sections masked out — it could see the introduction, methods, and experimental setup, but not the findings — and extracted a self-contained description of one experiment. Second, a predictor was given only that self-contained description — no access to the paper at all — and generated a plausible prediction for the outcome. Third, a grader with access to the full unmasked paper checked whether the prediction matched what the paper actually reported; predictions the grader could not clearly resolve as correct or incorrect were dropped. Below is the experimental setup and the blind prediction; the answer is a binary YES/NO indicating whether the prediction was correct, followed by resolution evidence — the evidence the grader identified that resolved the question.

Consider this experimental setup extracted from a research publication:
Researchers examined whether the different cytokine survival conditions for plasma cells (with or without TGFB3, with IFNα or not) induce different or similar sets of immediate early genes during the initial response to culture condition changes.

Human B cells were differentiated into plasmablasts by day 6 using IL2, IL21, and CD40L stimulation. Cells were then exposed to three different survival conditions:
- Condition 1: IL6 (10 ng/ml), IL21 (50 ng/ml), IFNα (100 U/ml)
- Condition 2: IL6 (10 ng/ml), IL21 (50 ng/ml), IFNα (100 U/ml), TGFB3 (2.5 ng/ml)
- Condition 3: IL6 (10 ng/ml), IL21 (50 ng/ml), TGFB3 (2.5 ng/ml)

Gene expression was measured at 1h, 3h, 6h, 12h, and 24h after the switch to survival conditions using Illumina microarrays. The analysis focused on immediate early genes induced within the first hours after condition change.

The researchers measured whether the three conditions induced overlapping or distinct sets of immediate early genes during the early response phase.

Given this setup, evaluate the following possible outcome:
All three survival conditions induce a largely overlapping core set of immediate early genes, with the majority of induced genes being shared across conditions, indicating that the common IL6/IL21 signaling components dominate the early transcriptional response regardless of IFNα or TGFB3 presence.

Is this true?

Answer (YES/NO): NO